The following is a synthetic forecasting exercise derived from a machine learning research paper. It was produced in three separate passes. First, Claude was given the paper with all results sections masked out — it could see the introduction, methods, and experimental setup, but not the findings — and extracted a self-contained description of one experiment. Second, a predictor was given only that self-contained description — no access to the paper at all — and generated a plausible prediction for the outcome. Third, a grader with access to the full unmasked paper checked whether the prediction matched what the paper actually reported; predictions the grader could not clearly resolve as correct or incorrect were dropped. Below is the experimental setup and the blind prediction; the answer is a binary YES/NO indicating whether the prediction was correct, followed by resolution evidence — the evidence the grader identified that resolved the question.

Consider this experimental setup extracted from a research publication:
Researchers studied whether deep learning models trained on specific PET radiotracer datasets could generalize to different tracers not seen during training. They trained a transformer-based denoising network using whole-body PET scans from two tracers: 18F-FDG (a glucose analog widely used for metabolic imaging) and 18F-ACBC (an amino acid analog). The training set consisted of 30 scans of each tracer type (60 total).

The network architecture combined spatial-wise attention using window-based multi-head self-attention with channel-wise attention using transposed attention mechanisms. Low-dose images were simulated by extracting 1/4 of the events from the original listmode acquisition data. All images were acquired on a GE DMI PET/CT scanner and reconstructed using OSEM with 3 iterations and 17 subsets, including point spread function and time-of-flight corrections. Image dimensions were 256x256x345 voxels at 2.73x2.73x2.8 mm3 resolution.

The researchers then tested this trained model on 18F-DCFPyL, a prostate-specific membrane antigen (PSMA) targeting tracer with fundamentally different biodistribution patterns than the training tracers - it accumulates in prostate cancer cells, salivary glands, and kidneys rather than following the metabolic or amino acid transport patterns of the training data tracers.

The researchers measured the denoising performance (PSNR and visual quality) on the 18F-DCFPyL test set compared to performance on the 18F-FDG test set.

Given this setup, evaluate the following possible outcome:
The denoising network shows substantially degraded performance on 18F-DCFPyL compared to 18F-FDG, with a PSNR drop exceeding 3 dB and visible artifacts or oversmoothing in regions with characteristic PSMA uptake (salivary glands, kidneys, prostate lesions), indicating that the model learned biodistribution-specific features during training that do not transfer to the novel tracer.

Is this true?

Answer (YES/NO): NO